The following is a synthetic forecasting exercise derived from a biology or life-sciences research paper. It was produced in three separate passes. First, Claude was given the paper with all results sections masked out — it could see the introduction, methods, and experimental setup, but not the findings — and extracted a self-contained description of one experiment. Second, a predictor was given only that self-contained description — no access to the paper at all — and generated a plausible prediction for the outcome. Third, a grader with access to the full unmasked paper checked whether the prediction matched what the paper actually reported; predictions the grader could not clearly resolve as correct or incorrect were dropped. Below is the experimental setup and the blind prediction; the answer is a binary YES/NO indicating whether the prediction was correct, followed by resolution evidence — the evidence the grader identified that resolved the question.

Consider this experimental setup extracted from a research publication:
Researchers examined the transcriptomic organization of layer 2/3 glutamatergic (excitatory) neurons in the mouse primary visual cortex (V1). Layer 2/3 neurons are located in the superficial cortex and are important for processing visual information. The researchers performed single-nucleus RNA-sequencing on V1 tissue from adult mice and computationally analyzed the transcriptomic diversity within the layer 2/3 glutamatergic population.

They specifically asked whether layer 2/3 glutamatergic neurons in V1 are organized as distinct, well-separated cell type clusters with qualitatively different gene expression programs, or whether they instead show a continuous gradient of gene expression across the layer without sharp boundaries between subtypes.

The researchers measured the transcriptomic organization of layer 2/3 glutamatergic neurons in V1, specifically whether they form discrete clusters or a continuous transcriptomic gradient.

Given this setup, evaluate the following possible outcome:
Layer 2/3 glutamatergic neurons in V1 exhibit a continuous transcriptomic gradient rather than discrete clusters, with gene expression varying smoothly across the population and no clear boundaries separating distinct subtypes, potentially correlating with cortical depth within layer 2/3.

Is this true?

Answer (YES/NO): YES